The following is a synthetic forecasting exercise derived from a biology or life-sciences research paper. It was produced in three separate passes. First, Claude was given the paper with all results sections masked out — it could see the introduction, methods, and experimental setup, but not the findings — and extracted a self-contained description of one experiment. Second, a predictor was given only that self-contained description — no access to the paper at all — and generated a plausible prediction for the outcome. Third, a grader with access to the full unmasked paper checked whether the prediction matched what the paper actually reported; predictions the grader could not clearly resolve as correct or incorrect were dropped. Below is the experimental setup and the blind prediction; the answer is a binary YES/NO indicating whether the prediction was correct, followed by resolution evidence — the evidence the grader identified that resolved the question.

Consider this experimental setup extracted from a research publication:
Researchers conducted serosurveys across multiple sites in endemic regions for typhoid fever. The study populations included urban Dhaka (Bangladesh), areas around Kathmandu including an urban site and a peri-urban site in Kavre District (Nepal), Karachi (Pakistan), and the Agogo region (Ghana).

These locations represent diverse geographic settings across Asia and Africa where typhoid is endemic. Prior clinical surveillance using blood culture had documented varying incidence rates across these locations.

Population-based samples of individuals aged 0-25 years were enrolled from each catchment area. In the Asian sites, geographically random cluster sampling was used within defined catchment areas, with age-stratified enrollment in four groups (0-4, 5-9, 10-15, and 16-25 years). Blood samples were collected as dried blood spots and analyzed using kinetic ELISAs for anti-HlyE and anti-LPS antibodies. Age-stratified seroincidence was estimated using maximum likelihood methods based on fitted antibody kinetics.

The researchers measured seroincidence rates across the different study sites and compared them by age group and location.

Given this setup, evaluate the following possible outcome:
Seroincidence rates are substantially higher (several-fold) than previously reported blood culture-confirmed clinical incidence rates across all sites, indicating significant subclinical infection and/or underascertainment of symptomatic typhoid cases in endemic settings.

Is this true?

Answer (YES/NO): YES